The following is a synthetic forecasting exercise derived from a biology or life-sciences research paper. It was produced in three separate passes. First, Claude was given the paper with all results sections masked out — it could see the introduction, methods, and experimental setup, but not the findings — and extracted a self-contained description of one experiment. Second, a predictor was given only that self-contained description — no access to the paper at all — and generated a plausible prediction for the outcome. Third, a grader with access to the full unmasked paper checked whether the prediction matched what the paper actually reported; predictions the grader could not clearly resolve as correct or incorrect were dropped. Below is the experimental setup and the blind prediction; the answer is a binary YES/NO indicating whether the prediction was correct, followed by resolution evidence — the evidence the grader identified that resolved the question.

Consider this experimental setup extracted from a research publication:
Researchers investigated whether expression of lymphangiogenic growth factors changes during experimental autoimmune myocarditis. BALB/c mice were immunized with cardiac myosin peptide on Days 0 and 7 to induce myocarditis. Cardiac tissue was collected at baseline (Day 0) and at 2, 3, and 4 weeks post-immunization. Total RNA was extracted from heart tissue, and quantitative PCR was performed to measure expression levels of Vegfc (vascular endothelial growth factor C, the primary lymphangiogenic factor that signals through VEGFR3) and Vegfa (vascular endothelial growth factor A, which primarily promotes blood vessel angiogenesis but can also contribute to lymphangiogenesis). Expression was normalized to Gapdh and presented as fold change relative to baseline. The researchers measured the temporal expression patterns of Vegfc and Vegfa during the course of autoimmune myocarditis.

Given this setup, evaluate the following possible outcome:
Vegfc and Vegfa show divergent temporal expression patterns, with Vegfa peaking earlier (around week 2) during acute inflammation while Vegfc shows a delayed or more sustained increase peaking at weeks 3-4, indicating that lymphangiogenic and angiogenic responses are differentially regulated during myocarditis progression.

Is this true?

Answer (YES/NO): NO